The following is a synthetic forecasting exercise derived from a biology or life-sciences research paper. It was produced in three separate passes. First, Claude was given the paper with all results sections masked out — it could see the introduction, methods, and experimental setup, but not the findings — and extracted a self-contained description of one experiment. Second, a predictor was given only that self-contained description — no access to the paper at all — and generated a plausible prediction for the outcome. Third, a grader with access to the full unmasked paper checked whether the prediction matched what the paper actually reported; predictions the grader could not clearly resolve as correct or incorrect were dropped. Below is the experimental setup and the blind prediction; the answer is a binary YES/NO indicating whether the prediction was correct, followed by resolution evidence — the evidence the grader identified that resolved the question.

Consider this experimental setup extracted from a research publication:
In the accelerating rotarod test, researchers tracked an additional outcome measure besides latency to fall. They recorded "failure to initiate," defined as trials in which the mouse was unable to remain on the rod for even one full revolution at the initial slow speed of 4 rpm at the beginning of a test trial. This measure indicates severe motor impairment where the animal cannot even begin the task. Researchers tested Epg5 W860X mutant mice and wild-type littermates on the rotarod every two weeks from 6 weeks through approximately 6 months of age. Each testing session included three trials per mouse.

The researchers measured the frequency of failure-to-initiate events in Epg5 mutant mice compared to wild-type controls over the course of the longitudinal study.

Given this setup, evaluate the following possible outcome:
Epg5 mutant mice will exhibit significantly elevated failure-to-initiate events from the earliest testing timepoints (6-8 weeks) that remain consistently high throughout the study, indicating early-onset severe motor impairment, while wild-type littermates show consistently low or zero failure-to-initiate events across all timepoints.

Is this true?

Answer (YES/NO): NO